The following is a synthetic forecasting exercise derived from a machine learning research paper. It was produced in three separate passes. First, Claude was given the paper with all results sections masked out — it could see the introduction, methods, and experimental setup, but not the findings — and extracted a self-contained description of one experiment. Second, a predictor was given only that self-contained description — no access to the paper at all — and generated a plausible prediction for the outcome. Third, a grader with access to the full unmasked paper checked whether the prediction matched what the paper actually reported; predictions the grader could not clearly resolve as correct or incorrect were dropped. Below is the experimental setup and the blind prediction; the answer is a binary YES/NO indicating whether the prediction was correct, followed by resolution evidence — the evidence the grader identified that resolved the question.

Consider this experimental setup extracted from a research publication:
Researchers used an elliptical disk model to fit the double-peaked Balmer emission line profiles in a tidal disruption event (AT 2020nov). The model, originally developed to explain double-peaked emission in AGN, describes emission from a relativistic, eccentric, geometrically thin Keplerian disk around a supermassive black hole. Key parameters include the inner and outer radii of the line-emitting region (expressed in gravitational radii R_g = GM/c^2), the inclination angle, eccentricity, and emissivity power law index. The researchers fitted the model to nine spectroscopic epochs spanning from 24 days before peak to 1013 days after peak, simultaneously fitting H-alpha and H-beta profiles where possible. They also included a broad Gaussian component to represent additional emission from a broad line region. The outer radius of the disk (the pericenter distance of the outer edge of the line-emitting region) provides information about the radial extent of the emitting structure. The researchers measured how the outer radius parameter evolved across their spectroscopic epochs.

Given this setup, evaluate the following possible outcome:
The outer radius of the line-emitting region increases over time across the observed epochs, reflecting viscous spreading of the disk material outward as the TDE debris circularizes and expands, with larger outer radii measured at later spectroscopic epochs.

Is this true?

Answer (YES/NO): NO